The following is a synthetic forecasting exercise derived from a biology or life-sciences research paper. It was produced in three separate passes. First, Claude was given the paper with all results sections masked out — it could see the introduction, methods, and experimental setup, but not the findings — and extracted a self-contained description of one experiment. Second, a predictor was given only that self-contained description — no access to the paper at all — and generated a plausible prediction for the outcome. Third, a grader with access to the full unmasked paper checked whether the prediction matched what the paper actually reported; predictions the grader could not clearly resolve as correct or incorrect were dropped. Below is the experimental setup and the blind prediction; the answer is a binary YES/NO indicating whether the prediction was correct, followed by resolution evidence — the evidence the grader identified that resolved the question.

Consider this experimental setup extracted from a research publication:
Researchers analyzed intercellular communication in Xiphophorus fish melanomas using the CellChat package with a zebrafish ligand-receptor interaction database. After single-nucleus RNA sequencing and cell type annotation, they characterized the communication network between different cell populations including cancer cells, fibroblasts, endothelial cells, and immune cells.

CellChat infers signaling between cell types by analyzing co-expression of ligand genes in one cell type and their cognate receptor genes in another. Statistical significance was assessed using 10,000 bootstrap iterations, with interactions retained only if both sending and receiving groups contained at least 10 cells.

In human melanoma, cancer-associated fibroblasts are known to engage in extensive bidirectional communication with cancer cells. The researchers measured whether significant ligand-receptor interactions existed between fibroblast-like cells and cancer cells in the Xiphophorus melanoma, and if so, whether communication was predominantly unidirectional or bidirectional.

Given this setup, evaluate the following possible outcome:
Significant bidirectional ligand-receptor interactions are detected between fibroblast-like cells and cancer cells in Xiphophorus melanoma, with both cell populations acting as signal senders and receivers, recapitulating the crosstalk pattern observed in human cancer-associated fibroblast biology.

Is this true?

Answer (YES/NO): NO